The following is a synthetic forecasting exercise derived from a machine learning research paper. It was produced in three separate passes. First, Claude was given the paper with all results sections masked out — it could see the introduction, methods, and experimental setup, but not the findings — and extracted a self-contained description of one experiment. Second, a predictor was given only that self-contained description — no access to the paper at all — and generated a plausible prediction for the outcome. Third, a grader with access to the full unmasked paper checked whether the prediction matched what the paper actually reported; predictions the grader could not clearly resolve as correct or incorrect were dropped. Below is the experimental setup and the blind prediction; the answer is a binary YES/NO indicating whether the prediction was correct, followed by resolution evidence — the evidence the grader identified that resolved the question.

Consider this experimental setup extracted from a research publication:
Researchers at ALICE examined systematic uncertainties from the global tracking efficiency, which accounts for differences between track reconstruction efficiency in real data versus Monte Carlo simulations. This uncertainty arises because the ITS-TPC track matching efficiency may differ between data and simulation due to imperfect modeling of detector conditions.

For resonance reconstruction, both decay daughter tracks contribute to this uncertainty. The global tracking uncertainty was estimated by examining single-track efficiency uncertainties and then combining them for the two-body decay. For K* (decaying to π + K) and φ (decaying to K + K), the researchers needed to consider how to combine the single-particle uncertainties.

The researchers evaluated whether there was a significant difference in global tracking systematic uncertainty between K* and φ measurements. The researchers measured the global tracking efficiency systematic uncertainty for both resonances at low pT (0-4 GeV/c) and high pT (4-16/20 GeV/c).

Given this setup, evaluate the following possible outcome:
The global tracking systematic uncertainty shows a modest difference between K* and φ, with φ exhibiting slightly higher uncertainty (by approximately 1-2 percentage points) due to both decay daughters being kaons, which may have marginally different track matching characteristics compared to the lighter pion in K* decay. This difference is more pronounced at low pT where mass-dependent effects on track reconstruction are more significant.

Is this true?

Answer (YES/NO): NO